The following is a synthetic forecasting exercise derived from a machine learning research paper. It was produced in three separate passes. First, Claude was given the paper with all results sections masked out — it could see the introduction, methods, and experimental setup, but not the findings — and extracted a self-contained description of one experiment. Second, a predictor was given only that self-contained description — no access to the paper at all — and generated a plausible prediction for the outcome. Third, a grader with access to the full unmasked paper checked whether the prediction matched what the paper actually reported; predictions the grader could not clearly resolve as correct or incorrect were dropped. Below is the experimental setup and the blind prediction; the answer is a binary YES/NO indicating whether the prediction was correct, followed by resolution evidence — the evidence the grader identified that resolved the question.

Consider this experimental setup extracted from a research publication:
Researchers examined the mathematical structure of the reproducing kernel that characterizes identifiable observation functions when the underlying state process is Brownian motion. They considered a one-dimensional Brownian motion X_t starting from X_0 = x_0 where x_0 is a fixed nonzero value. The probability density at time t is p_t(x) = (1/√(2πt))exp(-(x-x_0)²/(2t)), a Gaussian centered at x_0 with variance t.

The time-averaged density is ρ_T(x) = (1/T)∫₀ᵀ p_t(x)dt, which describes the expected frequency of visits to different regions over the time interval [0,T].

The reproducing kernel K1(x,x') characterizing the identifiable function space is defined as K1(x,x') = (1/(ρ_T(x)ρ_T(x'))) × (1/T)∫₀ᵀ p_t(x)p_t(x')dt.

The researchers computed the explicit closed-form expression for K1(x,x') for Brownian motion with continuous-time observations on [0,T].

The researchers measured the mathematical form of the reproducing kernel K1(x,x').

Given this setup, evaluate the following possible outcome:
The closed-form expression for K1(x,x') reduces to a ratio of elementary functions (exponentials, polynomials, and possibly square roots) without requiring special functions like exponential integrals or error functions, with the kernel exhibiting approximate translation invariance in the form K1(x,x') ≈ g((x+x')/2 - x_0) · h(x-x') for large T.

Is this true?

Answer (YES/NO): NO